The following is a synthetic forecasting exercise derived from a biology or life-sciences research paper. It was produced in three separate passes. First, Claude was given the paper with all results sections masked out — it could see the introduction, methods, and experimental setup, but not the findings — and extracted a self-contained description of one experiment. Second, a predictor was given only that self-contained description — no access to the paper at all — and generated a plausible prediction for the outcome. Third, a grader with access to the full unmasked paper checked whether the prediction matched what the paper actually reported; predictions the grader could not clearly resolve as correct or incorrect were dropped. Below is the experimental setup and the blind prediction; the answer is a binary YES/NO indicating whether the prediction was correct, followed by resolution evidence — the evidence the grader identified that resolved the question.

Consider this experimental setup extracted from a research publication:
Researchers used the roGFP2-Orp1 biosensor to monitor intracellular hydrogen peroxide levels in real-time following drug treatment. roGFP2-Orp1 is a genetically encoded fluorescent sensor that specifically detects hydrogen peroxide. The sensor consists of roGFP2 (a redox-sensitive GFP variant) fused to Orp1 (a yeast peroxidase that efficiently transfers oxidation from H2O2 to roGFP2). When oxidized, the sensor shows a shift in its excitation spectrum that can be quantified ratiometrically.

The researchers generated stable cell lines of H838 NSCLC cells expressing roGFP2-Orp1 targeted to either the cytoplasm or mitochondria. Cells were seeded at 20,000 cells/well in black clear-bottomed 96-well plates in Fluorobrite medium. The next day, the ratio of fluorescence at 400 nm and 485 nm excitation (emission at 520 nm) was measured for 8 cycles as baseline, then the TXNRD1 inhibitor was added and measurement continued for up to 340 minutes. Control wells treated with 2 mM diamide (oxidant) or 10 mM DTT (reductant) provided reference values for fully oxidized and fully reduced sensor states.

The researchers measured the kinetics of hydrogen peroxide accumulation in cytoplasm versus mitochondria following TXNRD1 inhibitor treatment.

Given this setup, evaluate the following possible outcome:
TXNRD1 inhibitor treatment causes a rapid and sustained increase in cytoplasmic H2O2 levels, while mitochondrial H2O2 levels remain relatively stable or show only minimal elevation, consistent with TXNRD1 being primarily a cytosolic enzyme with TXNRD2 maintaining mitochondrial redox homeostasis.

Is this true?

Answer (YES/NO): NO